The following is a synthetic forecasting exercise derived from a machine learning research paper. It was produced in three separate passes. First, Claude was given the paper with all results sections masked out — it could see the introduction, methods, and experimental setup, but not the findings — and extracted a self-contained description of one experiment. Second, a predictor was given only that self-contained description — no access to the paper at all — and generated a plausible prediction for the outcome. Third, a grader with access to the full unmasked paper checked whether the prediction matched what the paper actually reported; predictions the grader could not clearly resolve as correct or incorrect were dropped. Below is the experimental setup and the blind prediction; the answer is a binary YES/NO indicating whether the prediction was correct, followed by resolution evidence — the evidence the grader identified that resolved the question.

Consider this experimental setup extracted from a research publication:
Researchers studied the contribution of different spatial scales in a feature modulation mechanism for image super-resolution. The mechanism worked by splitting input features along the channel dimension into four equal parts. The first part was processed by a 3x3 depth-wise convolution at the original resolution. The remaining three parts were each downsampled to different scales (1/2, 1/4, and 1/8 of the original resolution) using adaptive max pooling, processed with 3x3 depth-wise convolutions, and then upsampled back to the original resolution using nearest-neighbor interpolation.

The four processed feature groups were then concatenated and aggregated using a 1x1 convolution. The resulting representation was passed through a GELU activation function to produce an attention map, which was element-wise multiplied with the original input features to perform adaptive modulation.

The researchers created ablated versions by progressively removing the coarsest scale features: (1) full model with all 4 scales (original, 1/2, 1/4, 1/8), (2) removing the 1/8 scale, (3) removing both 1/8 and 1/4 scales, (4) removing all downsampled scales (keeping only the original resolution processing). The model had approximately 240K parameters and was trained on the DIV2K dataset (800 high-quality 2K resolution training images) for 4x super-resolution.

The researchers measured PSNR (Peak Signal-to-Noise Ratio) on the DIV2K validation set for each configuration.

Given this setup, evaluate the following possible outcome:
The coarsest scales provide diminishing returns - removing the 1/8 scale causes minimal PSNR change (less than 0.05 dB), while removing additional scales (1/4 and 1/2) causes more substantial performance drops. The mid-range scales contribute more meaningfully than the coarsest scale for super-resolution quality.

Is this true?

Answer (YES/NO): NO